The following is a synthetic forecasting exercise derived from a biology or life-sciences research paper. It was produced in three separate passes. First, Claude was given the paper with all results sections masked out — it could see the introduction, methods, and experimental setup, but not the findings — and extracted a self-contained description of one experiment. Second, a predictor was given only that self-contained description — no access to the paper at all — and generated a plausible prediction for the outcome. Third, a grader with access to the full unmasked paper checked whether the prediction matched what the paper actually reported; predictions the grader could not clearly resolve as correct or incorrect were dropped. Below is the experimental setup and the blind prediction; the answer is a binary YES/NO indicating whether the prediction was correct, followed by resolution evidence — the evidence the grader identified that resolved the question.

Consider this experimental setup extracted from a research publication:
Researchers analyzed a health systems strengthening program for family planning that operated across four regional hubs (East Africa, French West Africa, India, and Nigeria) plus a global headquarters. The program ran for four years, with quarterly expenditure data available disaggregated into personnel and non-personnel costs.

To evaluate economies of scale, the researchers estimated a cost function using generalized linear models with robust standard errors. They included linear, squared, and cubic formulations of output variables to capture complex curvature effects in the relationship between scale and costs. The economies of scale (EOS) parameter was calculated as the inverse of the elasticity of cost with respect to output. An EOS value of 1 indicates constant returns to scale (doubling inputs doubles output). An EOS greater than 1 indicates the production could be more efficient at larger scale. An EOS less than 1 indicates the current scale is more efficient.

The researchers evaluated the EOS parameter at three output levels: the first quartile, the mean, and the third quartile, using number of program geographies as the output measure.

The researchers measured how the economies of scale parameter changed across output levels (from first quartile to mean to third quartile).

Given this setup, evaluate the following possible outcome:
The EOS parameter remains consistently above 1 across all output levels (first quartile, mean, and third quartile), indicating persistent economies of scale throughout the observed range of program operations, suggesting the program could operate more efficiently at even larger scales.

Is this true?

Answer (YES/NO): NO